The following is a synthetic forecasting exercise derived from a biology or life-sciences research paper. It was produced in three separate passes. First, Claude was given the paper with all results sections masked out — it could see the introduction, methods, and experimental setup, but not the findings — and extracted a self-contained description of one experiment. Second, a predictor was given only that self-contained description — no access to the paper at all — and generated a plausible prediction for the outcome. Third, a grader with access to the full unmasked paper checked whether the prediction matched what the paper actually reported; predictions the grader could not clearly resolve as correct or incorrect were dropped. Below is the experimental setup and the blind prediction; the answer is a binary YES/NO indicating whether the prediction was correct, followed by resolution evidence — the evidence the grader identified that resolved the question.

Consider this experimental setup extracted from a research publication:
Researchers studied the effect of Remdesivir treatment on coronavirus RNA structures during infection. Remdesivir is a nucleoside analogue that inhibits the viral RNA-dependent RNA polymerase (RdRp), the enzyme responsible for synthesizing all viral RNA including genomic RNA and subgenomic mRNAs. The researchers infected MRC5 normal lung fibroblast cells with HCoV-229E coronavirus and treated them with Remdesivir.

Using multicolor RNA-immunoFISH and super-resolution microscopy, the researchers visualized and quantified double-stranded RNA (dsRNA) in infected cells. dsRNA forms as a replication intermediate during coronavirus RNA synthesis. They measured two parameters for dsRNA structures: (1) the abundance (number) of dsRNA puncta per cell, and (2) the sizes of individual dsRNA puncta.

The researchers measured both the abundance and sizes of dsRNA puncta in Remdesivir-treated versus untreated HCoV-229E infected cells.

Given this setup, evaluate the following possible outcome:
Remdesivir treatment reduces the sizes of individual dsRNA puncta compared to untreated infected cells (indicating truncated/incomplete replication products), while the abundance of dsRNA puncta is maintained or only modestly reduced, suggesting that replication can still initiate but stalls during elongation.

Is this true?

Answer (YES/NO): NO